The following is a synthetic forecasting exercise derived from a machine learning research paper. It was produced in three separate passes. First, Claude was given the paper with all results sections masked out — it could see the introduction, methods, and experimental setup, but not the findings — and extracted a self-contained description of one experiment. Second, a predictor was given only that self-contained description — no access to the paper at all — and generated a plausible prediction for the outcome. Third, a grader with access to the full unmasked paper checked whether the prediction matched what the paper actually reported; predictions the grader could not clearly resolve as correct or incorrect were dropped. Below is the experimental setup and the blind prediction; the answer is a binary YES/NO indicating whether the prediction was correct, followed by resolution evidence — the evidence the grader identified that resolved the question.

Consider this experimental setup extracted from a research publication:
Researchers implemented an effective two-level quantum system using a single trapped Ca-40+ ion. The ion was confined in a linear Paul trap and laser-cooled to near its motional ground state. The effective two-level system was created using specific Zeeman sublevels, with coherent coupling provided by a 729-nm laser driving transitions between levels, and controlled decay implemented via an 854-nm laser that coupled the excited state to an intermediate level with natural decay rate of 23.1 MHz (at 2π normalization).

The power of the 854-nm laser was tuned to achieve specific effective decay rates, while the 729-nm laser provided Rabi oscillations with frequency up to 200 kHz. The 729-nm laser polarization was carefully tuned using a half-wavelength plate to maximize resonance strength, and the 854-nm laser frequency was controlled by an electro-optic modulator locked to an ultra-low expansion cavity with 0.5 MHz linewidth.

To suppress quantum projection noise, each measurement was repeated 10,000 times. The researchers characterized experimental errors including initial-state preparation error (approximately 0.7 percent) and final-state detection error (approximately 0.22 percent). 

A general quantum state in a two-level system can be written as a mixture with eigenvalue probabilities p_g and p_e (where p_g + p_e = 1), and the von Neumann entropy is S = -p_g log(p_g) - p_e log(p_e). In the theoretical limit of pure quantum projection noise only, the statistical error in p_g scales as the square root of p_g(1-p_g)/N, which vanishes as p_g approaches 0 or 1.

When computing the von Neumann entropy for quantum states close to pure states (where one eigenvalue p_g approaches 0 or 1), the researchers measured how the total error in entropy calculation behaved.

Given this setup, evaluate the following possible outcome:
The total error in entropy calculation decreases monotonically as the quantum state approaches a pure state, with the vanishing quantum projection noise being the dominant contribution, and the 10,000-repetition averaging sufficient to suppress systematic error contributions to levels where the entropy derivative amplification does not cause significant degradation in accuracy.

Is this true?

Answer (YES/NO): NO